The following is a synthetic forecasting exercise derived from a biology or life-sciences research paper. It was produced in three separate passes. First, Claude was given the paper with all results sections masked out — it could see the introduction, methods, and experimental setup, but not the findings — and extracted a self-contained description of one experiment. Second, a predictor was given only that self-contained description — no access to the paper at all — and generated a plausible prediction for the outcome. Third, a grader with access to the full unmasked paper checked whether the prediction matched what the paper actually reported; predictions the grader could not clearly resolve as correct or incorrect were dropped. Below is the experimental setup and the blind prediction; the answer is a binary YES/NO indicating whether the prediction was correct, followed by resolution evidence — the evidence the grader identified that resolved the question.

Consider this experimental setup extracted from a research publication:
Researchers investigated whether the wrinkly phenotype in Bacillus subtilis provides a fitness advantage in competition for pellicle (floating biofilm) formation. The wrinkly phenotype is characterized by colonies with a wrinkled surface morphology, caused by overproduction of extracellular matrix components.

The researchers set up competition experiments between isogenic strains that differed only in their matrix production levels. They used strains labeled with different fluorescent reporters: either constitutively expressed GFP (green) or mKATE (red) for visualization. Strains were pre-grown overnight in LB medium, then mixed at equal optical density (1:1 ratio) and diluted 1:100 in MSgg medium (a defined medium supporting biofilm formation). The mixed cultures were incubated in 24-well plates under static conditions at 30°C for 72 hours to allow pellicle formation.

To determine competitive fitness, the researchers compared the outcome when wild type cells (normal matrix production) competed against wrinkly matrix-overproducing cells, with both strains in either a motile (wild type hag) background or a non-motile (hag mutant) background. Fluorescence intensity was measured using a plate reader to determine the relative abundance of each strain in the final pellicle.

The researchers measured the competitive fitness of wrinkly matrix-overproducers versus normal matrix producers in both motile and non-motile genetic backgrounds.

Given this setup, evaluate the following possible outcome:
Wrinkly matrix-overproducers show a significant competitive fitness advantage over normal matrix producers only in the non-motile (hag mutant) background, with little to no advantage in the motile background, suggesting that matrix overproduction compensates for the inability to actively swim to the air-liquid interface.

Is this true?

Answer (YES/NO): YES